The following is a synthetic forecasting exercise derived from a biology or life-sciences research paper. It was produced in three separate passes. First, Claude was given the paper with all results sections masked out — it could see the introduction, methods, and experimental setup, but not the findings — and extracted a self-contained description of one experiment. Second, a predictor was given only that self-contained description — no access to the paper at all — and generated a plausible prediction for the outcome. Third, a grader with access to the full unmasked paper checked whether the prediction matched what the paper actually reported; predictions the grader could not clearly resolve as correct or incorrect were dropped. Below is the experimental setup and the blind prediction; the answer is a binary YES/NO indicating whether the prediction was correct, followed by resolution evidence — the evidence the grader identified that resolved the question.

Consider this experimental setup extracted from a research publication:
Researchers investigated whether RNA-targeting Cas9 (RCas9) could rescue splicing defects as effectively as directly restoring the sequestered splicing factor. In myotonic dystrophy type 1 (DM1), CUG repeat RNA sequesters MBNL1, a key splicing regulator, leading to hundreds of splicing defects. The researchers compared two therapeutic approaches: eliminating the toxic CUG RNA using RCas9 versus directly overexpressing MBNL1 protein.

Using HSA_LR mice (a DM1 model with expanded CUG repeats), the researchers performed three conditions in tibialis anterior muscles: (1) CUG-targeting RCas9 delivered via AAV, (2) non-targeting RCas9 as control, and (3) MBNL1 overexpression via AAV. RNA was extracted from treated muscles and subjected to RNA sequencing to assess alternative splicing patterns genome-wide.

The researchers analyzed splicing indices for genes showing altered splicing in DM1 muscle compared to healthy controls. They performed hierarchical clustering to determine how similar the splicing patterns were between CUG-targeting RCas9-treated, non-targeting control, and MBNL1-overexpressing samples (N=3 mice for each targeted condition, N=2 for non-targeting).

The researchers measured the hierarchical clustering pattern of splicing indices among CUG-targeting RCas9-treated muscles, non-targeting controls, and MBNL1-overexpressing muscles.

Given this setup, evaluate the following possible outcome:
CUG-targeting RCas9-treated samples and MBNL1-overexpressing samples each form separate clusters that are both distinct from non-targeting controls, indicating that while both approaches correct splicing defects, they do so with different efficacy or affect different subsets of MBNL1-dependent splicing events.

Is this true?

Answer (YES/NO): NO